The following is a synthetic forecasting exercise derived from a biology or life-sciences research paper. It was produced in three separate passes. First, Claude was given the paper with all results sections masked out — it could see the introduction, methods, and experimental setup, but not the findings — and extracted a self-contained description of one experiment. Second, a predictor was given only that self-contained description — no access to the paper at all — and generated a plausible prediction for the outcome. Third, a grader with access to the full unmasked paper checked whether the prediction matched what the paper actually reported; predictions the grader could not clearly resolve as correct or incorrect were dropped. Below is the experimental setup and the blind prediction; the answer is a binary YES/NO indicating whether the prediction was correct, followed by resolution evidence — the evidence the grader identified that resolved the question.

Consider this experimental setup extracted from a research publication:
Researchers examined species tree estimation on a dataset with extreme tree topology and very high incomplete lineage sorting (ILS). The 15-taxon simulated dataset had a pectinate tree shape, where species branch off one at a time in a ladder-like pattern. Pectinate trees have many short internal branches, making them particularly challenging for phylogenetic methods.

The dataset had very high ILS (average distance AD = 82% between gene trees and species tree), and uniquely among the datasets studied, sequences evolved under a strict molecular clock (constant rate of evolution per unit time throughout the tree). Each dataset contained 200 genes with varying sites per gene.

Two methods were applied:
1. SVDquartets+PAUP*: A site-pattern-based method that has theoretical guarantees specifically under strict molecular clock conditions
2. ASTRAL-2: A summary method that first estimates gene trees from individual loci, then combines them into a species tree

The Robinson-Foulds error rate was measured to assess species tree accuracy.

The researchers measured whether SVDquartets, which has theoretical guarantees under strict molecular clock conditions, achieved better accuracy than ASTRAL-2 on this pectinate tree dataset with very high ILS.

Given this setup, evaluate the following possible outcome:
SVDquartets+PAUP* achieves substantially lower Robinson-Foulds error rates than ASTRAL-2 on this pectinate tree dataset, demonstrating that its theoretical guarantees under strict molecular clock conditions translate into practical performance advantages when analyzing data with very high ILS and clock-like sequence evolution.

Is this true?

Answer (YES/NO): NO